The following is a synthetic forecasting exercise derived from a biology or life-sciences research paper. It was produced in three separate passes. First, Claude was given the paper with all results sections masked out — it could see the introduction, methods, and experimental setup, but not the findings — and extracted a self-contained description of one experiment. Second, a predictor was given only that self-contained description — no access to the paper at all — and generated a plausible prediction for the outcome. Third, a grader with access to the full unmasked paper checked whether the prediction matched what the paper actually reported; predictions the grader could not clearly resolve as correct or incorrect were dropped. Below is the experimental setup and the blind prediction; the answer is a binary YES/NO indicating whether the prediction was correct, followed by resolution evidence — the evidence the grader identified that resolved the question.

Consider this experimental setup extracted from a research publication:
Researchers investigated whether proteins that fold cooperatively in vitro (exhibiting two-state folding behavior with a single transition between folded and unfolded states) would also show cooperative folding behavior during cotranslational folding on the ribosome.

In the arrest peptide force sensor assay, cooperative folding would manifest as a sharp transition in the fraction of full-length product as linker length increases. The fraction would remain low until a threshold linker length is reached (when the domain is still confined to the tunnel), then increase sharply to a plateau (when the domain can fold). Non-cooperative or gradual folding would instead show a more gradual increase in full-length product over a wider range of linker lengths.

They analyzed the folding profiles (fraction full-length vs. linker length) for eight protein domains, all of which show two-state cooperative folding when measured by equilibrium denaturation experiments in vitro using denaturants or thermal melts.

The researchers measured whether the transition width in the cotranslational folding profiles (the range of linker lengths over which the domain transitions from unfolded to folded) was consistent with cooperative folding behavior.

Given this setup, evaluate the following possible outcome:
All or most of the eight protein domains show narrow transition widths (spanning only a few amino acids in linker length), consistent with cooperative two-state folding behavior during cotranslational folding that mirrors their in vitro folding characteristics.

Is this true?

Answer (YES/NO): YES